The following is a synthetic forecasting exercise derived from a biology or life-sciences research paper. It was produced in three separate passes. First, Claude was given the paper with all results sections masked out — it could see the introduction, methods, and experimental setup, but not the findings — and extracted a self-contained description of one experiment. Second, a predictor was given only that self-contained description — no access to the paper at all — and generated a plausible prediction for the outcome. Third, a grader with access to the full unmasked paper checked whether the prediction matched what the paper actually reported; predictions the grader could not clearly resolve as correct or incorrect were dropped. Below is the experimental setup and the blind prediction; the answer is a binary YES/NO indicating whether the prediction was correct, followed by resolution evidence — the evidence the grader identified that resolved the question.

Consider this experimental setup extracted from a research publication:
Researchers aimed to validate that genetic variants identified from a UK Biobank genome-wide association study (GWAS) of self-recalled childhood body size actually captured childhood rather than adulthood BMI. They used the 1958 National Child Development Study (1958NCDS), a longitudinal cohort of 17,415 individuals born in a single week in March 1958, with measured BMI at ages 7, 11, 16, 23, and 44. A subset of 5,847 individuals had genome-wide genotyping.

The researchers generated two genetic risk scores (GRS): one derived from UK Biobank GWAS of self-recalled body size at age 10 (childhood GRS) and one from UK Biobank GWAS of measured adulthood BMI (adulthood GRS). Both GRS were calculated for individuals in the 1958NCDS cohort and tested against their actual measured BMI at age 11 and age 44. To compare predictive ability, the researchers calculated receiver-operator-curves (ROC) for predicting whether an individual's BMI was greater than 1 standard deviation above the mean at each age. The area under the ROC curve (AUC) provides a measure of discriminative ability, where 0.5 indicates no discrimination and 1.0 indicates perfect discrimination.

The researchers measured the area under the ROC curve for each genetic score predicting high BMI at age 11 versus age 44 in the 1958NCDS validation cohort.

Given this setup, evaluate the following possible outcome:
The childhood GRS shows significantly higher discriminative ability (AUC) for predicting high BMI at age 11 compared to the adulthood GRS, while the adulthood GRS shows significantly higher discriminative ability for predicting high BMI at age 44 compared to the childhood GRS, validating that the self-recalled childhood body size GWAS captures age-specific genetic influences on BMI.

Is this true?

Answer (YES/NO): NO